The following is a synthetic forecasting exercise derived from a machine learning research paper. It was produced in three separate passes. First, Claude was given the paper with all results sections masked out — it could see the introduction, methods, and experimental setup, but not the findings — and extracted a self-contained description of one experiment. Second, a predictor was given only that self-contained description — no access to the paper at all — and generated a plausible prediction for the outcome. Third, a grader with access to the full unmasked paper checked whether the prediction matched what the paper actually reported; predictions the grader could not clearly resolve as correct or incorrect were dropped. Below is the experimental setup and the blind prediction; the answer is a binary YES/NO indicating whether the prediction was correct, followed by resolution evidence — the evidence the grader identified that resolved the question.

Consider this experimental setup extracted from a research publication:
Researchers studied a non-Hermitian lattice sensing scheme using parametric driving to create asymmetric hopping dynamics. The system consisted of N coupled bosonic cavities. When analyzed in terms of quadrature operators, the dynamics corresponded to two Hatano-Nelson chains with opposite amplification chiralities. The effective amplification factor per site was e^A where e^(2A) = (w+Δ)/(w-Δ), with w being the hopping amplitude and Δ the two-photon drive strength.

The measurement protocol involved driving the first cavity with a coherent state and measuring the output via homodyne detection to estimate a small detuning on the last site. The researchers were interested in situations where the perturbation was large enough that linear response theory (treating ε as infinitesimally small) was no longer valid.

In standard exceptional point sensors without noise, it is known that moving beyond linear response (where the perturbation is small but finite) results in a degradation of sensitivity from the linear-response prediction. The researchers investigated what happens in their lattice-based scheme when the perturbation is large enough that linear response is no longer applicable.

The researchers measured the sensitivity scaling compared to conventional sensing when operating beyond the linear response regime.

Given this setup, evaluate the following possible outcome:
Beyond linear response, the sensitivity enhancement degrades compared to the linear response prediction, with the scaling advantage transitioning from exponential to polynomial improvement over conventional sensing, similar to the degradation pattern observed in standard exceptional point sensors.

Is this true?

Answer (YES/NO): NO